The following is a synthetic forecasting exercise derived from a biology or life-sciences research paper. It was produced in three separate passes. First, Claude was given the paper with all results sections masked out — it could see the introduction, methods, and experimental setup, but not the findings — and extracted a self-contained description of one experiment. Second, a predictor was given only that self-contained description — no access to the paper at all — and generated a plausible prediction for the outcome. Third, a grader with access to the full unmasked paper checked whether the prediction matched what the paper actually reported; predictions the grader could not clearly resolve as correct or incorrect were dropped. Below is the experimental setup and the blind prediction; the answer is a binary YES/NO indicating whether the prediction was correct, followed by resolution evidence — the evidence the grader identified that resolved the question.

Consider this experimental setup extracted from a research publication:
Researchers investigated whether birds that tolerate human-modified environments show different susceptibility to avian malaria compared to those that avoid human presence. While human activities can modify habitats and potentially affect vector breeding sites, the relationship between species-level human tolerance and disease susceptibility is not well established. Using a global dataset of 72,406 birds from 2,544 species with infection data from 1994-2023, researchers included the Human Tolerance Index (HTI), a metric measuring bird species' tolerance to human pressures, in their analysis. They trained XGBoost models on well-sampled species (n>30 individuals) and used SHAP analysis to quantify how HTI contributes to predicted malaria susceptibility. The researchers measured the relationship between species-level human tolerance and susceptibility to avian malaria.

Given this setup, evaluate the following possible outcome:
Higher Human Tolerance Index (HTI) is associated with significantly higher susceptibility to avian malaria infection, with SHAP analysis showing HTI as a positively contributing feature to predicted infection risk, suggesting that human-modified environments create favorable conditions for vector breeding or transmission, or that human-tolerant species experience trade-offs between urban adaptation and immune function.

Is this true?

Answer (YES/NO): NO